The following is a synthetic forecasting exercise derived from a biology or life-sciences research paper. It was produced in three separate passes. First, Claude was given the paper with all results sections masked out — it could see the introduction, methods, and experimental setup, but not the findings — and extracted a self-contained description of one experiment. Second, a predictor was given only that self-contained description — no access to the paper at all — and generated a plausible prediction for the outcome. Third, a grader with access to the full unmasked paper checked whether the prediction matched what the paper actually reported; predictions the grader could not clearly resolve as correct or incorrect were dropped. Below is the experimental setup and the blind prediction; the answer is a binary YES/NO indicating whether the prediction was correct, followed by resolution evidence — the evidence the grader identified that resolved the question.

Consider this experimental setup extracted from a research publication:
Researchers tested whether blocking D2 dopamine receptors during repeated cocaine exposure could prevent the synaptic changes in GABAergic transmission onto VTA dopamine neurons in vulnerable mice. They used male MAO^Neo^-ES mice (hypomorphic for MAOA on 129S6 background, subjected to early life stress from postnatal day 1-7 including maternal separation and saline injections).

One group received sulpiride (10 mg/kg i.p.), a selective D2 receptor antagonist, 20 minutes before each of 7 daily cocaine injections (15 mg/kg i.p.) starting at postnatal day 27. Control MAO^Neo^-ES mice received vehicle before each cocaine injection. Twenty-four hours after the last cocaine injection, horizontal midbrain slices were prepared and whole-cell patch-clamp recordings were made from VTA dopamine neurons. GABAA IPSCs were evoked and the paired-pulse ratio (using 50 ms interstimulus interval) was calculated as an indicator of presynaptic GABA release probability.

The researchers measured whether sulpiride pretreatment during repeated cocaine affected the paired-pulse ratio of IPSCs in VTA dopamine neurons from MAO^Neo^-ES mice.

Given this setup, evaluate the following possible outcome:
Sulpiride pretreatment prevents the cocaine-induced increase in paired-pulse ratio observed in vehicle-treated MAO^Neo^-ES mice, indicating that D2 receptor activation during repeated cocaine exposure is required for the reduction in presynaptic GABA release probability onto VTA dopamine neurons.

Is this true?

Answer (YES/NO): YES